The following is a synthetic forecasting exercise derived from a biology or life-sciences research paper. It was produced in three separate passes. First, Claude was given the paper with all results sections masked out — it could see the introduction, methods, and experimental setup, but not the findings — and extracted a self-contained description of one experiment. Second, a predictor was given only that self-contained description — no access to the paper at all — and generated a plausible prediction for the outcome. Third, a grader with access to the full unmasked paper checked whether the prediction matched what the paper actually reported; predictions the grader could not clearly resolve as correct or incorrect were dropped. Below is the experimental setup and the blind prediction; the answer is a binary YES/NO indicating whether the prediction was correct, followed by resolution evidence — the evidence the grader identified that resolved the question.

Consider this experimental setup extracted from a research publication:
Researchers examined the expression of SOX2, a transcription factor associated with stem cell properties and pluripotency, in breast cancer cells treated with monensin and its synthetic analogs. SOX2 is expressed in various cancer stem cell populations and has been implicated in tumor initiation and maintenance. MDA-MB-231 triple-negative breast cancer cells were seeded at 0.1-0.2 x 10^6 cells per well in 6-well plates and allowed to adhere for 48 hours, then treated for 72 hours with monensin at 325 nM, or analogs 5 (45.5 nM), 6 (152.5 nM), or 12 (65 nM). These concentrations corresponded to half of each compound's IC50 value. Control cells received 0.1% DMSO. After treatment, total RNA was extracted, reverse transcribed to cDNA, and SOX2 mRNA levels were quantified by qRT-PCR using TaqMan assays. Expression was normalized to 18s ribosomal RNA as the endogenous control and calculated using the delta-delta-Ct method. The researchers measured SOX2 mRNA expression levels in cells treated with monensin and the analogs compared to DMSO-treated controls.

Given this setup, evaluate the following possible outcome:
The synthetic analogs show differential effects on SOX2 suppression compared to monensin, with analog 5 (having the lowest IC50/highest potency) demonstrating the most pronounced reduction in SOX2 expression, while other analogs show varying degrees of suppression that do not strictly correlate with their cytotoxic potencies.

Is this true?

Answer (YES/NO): NO